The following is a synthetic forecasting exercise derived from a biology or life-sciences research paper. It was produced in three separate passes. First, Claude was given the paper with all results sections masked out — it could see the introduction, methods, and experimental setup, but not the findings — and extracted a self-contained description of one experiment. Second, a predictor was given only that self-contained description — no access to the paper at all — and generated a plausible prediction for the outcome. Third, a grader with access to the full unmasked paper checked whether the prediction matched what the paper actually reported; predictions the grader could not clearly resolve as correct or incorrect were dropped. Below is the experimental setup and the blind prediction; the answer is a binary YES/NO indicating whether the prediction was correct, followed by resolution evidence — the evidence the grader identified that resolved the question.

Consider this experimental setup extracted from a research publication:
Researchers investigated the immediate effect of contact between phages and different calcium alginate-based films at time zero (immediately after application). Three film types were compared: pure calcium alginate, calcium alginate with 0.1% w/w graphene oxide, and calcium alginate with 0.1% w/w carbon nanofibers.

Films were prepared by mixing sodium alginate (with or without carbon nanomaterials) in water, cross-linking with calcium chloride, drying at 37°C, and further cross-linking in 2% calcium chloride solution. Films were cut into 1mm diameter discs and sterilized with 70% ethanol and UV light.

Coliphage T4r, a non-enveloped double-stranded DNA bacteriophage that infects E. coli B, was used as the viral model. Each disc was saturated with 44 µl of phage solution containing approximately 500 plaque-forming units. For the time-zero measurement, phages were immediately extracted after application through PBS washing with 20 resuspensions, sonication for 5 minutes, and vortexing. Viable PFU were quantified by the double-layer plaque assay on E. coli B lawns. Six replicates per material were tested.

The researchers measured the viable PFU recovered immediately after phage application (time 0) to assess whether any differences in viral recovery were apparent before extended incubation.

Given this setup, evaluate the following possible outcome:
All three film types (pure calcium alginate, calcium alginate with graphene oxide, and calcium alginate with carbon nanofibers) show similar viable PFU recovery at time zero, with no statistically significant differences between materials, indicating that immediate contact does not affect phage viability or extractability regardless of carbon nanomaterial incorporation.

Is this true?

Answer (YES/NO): YES